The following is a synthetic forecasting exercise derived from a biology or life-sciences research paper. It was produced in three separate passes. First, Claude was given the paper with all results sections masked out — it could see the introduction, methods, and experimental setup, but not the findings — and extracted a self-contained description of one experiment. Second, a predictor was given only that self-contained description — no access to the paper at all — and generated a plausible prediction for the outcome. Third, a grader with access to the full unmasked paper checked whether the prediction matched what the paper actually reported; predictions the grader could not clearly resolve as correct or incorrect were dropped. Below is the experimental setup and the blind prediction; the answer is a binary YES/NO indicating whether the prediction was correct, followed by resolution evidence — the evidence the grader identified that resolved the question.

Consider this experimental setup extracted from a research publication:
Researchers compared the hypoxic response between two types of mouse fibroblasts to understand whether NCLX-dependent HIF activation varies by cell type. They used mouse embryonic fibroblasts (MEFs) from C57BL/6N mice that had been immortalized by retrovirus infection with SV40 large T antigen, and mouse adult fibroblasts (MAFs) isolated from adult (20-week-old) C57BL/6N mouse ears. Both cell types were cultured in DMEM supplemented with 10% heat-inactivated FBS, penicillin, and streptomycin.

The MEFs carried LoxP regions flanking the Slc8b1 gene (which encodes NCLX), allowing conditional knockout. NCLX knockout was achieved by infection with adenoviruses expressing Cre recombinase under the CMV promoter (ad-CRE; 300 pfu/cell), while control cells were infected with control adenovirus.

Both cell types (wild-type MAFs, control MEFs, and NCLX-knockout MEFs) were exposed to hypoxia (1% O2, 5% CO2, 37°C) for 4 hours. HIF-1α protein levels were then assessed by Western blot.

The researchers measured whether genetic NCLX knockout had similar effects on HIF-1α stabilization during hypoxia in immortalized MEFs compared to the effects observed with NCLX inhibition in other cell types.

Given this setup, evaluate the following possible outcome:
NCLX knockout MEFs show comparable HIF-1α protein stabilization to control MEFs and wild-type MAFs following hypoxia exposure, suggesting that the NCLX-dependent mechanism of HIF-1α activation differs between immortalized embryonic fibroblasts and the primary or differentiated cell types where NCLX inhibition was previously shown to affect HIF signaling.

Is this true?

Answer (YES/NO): YES